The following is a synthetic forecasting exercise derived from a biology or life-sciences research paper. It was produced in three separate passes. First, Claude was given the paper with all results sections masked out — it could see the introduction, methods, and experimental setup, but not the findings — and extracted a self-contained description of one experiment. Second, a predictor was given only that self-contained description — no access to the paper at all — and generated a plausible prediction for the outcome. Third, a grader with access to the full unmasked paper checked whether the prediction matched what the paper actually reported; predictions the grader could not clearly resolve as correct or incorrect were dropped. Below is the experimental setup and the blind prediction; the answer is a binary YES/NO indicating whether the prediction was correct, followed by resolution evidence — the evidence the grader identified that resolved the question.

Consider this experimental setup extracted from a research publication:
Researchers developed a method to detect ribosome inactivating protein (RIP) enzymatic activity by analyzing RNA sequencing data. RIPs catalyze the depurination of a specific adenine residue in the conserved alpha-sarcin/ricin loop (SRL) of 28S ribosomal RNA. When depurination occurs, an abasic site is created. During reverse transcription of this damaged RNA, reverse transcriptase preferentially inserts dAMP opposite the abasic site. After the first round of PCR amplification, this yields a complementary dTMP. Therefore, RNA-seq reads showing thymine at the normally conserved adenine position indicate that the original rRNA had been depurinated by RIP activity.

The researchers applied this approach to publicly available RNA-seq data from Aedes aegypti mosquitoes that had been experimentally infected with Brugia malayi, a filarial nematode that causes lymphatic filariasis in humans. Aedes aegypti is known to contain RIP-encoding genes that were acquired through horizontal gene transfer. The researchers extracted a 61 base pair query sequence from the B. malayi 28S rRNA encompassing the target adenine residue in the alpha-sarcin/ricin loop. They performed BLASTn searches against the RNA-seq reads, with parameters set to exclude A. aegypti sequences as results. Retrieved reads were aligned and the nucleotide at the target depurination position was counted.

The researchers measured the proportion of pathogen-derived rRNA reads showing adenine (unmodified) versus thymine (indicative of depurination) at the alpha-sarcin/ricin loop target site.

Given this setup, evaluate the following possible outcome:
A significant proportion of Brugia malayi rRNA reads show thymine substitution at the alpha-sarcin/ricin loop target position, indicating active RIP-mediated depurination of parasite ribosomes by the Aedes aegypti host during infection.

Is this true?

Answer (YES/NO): YES